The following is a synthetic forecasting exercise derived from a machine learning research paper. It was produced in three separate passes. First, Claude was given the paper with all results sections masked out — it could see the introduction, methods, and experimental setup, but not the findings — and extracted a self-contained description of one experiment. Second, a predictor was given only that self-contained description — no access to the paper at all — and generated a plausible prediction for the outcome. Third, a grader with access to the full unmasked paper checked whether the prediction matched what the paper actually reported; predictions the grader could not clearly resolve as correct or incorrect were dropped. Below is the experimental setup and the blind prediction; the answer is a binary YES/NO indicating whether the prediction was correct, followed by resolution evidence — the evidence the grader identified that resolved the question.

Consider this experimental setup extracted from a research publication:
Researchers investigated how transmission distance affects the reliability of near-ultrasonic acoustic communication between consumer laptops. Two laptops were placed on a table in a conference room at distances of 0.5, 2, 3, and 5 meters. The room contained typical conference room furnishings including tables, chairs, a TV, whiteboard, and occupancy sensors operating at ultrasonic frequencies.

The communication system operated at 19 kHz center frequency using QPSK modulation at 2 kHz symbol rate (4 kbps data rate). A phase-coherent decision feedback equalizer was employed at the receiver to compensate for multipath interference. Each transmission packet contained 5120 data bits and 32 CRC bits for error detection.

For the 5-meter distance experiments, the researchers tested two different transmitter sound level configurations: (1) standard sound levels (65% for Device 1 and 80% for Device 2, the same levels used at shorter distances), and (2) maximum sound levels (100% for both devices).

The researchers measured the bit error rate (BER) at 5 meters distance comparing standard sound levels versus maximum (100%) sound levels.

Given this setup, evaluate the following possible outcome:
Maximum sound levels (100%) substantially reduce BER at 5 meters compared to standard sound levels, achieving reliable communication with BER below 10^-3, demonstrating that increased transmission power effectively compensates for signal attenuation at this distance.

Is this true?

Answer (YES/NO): NO